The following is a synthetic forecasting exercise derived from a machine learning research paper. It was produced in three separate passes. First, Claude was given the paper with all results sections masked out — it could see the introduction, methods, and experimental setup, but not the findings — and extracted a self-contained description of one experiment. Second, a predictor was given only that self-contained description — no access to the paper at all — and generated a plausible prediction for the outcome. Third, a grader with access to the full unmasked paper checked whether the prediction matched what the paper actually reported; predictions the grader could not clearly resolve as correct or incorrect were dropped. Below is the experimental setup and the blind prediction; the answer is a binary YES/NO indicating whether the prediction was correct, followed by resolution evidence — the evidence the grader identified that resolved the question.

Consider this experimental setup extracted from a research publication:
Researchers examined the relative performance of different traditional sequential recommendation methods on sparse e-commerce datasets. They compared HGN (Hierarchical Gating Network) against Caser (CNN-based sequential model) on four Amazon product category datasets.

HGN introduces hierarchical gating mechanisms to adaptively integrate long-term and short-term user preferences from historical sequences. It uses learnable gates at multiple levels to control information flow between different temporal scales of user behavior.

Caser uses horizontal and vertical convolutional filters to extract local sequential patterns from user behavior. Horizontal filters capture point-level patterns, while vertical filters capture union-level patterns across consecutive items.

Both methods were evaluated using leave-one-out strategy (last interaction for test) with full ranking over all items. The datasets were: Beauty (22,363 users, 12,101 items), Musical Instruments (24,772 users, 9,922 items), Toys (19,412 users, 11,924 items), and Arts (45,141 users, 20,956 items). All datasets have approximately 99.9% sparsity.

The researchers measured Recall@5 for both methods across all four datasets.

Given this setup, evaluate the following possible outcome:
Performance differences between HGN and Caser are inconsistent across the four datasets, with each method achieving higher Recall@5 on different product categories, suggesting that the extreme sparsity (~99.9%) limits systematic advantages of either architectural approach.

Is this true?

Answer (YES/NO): NO